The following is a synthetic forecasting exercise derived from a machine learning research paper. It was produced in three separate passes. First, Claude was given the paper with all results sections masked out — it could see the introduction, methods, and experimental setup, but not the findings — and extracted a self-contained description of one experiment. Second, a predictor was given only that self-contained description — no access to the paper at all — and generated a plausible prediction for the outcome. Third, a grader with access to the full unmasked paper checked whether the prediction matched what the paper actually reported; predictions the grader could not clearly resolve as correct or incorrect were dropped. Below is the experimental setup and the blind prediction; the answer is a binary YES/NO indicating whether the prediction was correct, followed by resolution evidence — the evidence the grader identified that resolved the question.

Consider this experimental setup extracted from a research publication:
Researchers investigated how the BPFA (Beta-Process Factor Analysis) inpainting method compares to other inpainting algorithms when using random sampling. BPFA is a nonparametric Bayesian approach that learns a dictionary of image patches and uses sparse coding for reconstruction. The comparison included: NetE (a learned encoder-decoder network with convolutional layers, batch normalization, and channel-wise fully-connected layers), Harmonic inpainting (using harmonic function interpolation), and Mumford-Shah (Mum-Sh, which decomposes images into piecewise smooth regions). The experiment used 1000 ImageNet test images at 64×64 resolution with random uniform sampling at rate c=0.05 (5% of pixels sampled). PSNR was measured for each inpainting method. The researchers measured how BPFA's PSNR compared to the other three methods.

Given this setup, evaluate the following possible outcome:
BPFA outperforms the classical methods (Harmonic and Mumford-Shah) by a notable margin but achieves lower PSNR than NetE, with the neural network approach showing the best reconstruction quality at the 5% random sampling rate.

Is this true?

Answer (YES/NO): NO